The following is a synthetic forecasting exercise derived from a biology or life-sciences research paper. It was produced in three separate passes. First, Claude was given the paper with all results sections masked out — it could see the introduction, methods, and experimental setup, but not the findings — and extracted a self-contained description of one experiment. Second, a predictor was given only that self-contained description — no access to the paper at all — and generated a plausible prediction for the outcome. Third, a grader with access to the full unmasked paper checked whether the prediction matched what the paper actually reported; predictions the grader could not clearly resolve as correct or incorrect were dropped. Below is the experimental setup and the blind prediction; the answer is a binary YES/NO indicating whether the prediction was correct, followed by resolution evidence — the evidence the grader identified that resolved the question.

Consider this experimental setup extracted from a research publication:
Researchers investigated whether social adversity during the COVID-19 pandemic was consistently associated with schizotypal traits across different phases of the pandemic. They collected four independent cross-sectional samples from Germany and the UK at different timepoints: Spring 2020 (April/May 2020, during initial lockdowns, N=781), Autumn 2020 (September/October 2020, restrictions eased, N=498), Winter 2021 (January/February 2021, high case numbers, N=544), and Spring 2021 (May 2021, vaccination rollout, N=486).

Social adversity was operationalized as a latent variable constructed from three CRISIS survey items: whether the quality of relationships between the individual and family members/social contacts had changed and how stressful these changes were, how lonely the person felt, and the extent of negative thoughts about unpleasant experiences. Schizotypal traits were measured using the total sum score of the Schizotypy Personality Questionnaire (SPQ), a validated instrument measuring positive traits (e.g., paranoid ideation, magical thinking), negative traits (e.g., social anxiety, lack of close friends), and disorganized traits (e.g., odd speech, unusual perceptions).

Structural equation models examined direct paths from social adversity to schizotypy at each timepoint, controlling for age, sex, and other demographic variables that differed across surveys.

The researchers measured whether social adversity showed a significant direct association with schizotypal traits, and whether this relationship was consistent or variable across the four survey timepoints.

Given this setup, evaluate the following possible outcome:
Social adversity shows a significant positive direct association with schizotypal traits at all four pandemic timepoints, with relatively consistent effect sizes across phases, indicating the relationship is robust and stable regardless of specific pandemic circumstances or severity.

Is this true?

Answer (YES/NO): NO